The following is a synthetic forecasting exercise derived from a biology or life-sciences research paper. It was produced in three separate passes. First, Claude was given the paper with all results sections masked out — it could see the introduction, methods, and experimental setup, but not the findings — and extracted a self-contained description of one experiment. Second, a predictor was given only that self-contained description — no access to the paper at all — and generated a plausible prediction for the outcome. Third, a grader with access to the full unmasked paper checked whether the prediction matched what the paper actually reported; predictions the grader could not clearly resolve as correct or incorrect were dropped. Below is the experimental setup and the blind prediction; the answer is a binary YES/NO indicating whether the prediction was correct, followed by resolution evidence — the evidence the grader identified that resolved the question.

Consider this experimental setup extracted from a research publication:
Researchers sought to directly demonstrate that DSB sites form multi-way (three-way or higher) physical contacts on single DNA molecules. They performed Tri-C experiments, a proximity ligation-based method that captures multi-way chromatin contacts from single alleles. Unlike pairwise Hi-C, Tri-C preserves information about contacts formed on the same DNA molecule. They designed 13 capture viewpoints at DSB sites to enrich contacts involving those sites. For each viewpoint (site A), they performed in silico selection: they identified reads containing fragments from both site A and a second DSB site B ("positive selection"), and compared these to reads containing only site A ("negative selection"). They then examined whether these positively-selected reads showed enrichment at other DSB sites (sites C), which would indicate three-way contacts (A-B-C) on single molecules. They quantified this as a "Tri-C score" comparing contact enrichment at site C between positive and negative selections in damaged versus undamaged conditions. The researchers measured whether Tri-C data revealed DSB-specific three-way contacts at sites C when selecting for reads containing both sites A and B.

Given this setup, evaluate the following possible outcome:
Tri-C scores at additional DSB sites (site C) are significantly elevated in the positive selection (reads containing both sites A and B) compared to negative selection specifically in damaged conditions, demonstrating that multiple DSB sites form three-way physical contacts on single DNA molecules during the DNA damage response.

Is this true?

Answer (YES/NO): YES